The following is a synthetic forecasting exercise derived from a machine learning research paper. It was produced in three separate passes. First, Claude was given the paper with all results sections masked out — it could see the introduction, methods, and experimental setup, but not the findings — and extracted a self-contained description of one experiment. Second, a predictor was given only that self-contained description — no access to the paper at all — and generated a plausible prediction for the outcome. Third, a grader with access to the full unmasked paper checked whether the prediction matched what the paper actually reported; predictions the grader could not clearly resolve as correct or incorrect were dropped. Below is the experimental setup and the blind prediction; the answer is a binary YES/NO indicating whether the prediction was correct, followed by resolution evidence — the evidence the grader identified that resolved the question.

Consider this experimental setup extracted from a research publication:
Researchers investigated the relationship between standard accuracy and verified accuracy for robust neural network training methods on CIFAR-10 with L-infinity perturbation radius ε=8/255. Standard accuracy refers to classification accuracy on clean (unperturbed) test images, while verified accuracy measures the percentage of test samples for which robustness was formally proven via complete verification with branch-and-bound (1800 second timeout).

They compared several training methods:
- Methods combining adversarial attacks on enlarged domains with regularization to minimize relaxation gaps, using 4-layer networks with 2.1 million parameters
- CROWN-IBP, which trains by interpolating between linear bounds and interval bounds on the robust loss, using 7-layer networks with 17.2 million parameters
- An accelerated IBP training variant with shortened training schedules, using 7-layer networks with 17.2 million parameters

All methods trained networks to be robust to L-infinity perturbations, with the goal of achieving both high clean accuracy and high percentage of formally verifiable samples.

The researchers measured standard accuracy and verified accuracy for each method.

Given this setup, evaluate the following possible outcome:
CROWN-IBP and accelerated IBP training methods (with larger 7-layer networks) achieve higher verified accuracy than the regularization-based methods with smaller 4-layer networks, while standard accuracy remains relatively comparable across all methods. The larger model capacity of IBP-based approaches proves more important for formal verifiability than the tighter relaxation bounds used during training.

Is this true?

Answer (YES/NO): NO